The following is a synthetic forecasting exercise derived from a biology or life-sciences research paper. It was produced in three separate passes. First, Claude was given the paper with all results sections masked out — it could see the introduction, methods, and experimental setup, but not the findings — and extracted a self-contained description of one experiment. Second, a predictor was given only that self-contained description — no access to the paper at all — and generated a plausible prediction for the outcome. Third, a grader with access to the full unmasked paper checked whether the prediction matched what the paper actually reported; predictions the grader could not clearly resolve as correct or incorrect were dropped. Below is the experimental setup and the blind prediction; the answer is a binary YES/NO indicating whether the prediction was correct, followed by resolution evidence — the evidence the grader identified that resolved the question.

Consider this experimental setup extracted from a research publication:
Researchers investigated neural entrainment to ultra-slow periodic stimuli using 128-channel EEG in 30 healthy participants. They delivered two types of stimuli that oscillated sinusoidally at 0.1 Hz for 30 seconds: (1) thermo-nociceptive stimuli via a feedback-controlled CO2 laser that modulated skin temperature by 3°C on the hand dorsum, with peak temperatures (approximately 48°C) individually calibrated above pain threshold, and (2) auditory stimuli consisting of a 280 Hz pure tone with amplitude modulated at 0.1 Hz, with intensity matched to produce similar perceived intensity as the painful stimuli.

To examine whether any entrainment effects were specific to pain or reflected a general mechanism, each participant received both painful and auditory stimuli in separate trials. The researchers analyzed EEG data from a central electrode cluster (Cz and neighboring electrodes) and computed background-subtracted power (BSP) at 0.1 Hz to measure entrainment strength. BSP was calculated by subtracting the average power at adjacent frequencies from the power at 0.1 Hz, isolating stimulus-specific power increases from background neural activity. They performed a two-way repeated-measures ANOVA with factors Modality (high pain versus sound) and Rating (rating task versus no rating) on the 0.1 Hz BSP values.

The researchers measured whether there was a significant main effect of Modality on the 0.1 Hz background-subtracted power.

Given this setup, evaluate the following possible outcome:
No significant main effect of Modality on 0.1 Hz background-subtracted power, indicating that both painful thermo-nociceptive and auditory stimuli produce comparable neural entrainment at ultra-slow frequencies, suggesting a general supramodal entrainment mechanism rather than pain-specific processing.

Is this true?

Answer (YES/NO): NO